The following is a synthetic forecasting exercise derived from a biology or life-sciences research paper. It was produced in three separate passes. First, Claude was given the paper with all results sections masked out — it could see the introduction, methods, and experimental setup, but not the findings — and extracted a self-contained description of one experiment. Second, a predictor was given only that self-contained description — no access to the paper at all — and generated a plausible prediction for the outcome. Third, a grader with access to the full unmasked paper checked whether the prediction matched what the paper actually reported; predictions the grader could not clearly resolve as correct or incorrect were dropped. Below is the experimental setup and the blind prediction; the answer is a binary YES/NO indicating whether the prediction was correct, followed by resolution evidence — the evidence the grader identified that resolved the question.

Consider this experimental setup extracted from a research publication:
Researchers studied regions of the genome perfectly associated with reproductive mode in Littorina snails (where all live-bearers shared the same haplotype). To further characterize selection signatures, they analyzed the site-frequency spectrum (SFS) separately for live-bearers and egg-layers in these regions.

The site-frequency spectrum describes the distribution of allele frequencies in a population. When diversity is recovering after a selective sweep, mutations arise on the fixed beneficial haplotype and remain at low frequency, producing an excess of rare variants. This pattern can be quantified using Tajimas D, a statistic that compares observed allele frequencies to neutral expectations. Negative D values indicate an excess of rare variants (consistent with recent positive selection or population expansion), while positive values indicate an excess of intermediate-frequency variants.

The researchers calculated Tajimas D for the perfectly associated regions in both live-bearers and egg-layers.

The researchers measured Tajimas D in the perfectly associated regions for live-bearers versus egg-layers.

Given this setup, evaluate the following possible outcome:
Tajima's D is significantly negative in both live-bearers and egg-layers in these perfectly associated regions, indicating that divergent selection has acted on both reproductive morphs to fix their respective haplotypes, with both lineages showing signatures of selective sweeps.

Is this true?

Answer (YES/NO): NO